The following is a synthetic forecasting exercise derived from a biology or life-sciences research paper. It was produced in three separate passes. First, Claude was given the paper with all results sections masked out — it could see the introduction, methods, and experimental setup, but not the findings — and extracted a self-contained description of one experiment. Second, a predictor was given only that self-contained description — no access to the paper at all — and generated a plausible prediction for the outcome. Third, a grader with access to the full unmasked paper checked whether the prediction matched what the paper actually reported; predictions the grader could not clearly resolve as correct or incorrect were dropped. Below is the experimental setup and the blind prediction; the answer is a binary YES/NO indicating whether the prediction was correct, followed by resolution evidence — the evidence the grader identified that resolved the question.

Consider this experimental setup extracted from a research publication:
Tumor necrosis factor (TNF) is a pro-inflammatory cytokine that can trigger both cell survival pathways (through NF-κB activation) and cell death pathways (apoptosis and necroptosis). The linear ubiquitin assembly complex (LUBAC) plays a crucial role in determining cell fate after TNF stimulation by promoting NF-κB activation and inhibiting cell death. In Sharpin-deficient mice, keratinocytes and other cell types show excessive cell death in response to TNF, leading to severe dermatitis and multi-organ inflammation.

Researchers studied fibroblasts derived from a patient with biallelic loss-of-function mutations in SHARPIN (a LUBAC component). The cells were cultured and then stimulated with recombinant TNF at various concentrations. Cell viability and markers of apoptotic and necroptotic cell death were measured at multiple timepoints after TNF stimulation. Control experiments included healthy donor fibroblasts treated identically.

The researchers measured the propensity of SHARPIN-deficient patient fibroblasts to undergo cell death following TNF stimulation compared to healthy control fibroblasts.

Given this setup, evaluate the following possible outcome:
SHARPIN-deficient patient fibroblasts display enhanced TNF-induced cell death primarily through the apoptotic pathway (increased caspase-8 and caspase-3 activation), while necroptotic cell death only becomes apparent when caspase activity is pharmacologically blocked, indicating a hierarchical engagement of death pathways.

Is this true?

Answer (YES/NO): NO